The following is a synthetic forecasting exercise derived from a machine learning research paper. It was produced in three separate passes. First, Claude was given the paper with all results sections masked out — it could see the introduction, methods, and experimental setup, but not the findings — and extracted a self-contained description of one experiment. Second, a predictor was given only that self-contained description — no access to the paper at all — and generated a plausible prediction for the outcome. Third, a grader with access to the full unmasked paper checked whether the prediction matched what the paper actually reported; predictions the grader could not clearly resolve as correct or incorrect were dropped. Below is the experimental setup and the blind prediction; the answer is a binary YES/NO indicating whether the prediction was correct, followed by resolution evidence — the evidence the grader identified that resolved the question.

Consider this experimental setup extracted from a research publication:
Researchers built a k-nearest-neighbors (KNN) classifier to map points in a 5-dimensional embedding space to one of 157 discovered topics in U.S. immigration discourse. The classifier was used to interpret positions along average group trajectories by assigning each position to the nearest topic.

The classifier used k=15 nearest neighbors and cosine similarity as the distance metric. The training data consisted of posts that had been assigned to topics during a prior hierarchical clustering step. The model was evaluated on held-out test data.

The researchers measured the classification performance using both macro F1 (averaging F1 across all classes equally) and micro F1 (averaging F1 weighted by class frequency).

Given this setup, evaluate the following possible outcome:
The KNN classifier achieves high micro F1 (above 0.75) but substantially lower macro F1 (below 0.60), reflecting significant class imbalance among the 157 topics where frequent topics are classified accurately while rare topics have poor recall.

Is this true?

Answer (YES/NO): NO